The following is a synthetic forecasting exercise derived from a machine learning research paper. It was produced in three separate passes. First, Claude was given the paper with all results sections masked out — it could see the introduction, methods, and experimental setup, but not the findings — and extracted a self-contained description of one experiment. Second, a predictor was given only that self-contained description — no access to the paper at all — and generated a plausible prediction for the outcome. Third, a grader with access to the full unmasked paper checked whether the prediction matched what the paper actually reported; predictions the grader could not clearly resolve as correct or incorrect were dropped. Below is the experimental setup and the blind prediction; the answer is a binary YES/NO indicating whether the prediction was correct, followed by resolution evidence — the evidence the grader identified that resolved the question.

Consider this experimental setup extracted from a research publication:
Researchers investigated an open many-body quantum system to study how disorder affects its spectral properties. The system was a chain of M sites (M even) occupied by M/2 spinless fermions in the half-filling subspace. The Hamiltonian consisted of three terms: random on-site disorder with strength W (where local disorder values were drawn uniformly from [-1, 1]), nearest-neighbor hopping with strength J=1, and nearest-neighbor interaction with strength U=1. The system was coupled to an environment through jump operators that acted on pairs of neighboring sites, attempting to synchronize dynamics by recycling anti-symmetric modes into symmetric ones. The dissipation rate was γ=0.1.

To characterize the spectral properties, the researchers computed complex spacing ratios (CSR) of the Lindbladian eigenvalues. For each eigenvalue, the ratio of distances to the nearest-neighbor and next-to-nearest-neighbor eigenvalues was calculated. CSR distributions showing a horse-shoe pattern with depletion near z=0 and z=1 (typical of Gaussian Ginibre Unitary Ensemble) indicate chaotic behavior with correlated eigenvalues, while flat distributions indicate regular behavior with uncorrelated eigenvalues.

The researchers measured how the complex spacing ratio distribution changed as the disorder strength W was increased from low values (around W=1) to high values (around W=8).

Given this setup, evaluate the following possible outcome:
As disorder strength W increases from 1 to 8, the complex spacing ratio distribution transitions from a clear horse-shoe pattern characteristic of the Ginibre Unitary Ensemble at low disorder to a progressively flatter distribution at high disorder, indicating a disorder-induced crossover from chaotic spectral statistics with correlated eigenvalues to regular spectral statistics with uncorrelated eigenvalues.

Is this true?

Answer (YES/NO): YES